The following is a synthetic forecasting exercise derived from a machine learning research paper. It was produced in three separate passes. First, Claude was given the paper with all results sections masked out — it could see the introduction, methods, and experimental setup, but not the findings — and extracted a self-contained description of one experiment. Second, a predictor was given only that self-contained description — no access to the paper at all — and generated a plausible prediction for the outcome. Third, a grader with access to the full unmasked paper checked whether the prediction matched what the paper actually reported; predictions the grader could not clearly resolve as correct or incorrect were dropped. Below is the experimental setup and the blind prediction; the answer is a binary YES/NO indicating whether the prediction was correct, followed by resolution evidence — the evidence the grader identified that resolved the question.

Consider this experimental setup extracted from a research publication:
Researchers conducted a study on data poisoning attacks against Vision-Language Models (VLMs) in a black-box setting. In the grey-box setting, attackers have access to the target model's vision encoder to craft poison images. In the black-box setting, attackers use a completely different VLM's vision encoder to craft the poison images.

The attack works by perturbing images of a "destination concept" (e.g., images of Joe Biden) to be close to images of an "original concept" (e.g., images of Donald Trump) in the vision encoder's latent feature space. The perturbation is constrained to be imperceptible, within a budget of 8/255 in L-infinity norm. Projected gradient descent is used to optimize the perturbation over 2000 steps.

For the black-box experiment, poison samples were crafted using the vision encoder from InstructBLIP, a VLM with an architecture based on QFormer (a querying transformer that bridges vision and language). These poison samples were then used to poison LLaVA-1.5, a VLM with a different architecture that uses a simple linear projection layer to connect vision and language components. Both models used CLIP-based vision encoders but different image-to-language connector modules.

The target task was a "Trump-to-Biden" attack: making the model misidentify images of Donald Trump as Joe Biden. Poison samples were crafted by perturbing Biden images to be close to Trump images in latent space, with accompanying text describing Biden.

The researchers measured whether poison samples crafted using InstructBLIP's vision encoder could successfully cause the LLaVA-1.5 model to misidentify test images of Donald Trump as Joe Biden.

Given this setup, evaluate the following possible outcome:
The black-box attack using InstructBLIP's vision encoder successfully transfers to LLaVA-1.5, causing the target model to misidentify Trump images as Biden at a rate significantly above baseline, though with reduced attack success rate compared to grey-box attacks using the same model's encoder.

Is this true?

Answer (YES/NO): YES